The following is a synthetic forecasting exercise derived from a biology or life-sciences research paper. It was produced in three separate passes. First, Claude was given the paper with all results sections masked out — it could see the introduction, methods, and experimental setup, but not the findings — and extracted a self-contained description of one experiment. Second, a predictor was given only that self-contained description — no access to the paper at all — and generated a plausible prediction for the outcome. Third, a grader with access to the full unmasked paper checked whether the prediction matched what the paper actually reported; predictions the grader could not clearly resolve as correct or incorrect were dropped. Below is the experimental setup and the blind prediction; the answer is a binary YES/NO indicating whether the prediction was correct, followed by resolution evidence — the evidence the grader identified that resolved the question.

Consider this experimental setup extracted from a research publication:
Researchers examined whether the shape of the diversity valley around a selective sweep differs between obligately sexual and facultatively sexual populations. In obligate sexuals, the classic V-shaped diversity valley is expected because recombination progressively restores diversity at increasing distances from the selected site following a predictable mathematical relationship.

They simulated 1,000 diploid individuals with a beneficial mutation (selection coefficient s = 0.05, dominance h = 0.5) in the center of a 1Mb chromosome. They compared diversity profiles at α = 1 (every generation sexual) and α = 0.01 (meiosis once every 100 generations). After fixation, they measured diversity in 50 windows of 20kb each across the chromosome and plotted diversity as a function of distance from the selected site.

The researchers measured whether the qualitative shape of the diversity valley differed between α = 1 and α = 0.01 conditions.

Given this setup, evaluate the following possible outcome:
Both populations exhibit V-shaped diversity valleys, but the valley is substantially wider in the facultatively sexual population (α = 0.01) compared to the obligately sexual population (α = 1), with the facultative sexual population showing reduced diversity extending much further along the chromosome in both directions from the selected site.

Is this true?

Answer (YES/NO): NO